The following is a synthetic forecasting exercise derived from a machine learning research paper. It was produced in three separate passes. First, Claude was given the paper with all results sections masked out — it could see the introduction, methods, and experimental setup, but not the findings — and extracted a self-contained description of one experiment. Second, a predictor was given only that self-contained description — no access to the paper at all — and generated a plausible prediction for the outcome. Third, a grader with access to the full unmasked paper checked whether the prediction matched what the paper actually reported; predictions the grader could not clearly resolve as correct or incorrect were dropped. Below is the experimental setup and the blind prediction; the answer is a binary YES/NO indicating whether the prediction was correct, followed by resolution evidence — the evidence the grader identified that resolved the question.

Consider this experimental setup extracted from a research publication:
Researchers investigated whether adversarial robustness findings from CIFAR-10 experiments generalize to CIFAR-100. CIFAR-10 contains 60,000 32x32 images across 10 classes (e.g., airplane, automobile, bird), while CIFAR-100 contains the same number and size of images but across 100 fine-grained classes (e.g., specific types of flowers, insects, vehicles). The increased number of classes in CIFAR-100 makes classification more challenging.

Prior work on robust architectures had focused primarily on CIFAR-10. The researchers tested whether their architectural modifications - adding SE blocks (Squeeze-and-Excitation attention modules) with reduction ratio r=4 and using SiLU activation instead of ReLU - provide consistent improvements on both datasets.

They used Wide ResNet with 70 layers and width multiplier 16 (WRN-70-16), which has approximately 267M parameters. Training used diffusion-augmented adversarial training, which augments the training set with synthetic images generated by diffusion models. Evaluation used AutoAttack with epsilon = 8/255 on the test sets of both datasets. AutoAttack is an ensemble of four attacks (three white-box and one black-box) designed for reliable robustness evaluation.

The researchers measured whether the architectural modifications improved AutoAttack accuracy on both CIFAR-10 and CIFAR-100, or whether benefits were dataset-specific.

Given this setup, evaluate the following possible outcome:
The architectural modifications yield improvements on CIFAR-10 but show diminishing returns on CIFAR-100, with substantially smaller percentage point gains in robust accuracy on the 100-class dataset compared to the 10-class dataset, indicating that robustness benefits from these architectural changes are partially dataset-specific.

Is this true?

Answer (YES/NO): NO